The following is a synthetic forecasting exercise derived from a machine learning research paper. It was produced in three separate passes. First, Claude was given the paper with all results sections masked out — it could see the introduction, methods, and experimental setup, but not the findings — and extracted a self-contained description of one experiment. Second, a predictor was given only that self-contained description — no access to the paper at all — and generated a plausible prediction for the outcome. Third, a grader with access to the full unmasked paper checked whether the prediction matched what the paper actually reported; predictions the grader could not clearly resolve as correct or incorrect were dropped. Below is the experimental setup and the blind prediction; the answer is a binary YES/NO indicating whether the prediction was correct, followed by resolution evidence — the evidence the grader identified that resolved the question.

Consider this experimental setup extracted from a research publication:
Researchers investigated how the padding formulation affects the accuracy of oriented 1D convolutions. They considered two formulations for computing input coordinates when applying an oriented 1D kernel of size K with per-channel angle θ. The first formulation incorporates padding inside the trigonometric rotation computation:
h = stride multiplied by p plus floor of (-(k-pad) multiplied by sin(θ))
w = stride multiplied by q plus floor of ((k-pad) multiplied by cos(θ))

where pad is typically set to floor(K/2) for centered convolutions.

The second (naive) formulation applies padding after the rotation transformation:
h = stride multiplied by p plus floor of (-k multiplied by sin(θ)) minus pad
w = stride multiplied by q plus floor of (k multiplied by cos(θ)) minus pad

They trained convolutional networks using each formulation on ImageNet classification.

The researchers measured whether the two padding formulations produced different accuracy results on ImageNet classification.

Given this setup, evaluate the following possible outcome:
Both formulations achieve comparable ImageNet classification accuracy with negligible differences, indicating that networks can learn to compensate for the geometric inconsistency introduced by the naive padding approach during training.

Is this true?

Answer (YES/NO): NO